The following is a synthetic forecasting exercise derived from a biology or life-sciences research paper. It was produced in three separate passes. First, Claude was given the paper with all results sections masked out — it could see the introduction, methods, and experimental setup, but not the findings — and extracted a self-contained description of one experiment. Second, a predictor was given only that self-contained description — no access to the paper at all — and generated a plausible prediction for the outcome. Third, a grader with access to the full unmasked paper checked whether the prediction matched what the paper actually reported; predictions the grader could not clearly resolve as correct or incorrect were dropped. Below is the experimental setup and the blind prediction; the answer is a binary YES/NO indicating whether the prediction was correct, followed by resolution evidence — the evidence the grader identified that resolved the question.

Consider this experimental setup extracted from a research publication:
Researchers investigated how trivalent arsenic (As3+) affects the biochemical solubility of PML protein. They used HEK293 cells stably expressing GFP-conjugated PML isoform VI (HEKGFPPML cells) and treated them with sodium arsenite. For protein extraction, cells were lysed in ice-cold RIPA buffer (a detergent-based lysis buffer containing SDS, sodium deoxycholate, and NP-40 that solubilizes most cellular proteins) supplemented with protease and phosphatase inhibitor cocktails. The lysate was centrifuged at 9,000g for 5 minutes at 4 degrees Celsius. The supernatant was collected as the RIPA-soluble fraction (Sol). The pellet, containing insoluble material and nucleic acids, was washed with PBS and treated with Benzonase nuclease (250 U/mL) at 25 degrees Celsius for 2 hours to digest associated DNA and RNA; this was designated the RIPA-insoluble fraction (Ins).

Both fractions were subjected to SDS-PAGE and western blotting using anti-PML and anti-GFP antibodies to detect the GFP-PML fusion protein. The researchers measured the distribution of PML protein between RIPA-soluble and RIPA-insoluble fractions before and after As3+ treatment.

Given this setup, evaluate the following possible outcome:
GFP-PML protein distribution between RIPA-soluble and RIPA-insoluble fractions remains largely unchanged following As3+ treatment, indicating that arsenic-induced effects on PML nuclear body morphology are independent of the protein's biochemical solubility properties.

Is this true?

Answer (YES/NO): NO